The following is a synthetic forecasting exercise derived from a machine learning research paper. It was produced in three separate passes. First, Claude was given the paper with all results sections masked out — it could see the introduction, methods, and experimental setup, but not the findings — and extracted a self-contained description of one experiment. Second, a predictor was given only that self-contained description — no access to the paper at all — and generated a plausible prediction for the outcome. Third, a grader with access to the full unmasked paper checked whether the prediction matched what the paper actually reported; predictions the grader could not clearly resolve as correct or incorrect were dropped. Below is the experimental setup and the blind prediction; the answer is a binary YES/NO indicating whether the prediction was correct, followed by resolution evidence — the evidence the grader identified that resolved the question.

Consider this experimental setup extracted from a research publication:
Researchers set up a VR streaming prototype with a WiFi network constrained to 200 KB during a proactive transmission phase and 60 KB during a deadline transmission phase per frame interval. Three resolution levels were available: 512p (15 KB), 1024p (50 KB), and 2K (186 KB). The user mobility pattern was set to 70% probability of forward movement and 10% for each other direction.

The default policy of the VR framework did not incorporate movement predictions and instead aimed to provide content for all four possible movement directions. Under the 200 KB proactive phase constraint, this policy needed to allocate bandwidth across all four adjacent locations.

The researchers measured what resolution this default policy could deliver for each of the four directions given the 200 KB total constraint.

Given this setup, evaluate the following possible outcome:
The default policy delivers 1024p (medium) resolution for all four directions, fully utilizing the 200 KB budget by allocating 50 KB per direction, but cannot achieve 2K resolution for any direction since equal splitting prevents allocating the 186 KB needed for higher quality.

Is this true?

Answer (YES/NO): YES